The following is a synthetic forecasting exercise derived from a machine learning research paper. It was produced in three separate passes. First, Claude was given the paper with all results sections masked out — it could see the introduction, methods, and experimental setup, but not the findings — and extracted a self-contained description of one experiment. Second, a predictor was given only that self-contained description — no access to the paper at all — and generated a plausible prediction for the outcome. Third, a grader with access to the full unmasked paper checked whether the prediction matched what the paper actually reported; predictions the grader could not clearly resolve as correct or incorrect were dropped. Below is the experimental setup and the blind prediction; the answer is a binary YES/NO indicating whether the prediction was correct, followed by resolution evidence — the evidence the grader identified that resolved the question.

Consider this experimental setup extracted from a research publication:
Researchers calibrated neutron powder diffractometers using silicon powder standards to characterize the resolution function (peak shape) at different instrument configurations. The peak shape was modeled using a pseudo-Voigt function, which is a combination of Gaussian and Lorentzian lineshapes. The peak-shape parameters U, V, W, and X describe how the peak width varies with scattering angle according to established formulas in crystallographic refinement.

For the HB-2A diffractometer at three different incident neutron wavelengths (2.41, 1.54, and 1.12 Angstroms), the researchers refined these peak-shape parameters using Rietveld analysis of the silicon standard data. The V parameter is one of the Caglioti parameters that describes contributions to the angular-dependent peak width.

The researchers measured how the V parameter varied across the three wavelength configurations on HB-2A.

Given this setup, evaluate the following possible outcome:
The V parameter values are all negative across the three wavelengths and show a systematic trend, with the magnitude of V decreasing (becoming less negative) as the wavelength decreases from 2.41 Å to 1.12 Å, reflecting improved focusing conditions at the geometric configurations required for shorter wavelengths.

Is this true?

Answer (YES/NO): YES